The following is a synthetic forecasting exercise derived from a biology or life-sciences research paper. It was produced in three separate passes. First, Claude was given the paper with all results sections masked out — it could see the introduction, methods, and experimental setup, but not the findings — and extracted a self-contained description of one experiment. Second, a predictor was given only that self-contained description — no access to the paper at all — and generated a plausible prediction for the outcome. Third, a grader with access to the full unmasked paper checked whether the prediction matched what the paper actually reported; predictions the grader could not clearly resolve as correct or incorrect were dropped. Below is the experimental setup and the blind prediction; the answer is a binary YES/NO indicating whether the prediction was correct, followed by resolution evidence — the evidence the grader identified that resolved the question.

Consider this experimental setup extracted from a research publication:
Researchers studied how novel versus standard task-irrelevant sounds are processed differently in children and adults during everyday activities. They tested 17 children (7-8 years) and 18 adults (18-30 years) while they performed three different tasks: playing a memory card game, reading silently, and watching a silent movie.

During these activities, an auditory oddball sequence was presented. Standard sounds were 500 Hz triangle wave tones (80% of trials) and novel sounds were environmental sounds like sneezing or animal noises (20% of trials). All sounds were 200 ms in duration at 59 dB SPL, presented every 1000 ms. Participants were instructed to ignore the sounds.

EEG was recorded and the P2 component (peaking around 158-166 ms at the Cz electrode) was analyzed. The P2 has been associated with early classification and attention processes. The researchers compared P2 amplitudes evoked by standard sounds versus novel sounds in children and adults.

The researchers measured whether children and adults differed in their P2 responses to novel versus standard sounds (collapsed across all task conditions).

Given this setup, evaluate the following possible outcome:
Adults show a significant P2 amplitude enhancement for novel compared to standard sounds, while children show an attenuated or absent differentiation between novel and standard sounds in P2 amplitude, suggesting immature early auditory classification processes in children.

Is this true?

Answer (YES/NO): NO